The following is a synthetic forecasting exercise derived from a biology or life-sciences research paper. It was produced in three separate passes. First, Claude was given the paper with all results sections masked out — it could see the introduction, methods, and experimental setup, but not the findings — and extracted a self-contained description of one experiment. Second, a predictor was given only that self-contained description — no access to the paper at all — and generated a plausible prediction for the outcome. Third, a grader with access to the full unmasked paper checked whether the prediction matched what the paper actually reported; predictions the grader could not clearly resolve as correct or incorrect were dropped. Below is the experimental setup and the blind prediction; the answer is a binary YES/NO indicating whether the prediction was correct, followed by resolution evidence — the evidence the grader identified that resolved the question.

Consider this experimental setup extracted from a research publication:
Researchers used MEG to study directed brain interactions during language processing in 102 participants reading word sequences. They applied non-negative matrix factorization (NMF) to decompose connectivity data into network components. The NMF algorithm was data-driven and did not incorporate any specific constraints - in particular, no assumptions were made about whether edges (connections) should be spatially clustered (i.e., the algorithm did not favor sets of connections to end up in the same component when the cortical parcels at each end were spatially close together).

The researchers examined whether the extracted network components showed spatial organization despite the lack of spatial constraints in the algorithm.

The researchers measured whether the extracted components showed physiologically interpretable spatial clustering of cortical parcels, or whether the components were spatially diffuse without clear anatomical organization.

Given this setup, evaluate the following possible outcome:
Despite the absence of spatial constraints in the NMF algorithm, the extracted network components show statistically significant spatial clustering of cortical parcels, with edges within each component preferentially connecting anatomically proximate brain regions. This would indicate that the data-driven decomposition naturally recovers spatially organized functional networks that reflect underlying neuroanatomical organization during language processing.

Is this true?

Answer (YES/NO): NO